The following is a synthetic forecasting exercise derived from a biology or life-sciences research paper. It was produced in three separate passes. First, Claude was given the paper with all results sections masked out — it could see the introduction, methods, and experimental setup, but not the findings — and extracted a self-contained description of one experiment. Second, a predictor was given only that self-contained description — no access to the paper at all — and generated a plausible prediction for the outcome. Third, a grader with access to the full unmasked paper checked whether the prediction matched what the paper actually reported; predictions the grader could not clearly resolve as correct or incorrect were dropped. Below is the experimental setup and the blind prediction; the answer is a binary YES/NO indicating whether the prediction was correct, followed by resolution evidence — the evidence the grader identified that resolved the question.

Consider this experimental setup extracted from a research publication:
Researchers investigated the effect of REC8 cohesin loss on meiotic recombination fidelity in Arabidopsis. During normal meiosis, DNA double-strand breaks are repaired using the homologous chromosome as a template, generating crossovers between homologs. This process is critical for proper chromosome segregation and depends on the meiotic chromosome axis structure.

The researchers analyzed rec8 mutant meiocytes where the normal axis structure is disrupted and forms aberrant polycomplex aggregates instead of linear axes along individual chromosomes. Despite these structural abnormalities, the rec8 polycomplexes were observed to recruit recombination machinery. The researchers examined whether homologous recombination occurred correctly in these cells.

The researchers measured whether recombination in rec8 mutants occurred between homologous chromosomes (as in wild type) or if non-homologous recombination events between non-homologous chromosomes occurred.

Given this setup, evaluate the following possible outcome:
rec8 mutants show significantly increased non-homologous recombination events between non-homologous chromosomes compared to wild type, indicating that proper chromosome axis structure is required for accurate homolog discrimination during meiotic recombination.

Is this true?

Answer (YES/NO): YES